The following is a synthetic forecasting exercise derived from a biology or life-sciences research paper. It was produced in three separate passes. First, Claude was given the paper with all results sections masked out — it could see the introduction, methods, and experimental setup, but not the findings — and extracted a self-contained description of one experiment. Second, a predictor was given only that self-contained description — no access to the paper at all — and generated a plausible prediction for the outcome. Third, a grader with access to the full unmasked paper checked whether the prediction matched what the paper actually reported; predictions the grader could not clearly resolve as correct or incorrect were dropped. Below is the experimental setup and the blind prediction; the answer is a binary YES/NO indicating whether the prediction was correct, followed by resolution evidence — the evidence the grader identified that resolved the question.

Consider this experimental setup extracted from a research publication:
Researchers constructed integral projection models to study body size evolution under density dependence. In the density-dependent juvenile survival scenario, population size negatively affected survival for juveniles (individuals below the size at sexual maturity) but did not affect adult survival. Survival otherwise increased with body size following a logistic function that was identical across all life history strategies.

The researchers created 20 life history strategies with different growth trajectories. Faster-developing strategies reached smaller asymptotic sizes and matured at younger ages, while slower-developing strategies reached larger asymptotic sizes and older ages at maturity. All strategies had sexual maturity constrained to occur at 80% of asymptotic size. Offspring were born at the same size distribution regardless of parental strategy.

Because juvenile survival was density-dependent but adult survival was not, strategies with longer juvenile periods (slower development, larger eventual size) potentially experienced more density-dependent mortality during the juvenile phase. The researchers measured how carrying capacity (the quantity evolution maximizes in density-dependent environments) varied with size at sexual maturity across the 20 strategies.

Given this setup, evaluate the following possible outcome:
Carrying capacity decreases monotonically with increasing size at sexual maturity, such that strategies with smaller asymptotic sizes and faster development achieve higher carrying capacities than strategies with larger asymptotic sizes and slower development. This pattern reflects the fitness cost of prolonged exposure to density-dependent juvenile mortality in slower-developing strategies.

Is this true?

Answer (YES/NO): NO